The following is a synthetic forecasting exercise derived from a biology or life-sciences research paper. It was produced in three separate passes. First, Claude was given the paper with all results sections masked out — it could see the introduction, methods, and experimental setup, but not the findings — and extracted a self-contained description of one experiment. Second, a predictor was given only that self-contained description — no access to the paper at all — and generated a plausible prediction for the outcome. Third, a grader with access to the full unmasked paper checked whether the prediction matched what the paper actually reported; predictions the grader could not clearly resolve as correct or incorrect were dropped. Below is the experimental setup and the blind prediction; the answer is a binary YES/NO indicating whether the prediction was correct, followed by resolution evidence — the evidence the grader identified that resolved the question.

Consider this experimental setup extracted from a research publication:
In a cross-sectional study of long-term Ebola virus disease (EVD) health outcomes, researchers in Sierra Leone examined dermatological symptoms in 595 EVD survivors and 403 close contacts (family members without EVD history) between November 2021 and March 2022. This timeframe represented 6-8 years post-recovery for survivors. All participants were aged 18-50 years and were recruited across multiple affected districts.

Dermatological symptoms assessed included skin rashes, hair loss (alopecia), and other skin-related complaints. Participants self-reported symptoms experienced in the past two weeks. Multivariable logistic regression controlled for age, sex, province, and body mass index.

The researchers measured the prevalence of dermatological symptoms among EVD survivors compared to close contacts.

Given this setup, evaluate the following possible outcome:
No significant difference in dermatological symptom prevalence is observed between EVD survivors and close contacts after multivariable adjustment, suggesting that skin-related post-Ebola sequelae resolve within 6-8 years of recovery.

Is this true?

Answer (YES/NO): NO